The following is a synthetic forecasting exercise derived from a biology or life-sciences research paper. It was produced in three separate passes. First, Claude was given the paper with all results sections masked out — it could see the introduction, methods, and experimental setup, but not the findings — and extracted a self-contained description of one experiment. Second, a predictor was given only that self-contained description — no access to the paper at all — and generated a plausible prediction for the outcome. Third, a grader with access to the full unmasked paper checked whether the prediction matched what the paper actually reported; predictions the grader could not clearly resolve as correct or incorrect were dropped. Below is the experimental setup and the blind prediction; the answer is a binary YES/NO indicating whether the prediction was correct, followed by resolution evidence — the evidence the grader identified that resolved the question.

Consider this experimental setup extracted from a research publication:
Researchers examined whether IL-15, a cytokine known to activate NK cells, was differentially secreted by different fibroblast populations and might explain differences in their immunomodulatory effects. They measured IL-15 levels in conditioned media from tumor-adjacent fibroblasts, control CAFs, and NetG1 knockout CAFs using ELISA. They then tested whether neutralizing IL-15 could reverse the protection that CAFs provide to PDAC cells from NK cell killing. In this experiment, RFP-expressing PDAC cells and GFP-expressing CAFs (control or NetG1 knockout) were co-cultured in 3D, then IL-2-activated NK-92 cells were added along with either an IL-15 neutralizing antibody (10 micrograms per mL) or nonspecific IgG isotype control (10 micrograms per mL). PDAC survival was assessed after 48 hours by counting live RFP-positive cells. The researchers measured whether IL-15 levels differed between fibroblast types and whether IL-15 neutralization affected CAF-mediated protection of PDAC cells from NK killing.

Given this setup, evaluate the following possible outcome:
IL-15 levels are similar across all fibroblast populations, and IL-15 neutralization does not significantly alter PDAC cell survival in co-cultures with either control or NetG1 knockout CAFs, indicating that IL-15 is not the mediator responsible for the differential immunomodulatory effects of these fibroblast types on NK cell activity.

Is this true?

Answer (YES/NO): NO